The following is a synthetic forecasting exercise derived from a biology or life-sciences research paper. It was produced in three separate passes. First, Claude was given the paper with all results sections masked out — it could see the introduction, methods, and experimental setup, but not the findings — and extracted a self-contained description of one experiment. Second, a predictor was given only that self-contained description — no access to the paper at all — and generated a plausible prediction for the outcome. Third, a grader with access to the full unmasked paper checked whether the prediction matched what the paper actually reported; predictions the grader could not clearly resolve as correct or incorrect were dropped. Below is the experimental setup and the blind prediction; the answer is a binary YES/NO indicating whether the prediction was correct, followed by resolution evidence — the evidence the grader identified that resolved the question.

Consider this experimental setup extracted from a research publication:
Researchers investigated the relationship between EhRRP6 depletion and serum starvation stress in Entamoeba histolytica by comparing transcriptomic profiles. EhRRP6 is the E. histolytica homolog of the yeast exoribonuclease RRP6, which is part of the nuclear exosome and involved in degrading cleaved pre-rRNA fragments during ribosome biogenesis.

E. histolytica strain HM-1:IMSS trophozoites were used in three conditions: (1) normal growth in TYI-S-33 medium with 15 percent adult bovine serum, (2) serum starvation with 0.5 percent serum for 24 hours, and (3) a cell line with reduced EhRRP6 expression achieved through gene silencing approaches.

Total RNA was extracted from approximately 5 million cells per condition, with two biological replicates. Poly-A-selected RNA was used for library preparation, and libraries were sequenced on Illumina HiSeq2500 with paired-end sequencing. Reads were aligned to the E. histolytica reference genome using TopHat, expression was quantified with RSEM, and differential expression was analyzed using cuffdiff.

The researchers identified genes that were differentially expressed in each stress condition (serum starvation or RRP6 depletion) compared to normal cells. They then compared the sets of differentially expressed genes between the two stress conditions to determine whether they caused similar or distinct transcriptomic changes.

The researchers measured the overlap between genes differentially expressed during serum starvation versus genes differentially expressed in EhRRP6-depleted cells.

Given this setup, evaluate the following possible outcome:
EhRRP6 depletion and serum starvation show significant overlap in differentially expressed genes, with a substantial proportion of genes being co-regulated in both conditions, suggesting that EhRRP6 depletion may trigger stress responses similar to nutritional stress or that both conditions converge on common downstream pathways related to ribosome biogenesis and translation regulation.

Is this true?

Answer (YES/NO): NO